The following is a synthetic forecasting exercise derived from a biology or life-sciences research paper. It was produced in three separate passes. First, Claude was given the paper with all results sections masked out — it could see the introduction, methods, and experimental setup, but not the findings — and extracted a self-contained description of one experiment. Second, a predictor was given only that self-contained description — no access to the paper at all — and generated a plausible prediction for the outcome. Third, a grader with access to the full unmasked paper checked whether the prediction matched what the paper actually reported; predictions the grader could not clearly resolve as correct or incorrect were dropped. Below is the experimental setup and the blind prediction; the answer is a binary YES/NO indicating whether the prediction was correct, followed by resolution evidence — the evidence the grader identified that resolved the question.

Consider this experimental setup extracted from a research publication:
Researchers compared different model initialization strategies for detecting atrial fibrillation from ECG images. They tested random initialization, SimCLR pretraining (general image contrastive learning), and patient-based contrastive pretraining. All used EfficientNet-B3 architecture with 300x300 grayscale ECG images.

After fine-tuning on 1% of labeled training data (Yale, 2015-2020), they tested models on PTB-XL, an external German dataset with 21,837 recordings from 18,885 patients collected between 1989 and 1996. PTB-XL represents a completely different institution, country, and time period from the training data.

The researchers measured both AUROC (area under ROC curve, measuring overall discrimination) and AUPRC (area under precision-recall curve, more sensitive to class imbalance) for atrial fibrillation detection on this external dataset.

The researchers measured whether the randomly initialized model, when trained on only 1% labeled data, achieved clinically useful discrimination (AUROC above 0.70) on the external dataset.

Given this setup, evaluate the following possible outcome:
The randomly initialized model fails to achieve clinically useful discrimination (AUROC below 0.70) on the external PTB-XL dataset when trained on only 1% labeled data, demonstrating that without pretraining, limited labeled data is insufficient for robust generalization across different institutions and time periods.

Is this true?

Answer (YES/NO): NO